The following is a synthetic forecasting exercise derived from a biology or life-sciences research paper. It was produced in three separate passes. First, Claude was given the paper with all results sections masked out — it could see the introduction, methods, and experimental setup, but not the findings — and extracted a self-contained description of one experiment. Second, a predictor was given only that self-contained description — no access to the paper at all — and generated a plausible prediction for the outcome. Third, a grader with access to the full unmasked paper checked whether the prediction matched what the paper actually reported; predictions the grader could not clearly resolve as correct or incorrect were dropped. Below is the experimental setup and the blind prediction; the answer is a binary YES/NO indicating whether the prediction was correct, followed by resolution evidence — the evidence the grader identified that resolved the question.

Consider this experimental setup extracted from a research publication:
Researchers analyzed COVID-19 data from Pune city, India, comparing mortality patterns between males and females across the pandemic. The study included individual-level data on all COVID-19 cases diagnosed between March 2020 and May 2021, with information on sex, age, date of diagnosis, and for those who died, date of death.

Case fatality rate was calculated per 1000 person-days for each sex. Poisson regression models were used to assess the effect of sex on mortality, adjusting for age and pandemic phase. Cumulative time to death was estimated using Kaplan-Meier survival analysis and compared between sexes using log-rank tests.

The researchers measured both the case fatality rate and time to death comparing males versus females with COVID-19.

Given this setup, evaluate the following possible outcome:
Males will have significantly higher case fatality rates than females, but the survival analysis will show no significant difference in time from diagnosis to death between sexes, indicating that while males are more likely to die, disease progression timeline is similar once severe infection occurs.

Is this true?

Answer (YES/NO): NO